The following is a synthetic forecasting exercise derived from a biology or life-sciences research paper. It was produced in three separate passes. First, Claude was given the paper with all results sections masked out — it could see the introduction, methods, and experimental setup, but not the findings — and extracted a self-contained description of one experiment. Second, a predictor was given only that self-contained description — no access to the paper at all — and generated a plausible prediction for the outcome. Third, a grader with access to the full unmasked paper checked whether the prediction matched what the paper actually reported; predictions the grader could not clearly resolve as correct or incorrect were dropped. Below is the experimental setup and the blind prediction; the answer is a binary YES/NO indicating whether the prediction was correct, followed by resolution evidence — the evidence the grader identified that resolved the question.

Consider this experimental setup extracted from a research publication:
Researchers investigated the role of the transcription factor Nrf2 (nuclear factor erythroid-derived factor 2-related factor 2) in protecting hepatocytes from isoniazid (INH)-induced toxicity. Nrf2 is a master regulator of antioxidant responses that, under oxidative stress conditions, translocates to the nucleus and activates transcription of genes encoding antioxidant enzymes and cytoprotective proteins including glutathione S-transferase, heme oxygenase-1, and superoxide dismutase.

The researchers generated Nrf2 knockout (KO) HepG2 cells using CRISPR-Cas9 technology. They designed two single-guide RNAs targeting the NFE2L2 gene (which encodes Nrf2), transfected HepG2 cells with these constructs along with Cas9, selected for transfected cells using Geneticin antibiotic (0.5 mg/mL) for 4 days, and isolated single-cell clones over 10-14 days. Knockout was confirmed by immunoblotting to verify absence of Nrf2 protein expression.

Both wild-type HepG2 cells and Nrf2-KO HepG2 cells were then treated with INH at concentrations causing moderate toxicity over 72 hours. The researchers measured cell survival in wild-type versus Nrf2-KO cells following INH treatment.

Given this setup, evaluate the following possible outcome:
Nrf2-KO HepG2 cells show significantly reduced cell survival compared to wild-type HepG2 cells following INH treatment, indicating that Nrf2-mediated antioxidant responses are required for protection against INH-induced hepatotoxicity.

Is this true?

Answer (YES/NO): YES